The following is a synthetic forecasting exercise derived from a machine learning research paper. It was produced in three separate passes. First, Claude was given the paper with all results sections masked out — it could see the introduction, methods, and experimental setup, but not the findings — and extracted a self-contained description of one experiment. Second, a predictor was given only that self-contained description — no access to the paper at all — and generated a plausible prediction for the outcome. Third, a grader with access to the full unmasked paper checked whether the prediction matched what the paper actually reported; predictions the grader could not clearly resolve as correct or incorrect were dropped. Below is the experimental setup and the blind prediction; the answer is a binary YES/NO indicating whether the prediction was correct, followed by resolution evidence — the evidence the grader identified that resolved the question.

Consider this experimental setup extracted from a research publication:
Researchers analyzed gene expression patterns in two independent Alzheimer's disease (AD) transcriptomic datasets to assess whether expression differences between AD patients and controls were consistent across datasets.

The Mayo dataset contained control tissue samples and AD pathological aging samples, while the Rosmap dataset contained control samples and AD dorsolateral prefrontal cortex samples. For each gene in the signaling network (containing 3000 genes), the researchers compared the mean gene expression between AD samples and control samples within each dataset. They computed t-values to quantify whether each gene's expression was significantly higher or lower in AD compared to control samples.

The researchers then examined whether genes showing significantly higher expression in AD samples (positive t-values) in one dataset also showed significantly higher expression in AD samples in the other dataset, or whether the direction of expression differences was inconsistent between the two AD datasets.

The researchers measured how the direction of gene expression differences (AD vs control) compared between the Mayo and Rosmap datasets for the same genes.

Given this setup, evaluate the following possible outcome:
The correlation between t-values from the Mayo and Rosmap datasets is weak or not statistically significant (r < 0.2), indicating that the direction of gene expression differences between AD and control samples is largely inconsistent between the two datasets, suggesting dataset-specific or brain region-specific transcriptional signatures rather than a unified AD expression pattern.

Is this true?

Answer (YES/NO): NO